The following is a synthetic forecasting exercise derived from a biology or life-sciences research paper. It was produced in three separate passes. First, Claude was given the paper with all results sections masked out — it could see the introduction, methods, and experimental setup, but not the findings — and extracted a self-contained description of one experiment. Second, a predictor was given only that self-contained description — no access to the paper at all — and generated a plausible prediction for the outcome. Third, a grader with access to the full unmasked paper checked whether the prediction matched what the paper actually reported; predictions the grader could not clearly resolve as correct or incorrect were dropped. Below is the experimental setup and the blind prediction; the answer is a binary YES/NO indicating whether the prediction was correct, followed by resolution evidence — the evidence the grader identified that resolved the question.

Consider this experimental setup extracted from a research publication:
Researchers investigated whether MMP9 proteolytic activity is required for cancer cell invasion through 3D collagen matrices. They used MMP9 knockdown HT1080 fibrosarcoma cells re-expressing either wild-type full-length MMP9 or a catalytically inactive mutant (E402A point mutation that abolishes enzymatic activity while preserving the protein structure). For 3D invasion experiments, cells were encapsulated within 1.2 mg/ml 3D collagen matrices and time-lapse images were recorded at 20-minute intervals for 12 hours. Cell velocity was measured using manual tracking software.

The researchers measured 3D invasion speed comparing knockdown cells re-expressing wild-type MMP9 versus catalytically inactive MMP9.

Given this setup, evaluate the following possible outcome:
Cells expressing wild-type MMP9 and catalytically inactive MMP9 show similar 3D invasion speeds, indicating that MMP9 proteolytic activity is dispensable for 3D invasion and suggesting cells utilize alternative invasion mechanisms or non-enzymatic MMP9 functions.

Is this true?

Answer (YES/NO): NO